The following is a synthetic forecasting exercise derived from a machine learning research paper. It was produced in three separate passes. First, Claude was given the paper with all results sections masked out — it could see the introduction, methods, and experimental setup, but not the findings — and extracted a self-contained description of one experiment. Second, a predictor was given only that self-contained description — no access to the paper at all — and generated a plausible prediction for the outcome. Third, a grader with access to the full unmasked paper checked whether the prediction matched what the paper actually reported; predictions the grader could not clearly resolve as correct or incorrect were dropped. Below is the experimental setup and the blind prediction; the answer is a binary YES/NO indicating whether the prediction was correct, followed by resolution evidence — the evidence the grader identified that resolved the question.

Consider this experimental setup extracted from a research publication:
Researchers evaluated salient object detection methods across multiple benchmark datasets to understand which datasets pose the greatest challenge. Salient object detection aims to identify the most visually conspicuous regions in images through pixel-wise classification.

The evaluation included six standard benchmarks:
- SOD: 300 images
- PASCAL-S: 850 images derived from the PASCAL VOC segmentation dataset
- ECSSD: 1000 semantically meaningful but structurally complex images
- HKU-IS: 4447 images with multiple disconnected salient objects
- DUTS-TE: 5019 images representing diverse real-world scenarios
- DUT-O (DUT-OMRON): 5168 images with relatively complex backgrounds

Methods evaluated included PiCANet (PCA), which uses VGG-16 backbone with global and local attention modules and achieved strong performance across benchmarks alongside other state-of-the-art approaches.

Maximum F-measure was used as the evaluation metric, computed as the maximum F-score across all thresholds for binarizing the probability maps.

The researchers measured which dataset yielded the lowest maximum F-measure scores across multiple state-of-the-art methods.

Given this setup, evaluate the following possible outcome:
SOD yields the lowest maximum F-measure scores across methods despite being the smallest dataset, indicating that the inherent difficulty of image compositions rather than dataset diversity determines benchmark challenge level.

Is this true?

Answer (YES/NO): NO